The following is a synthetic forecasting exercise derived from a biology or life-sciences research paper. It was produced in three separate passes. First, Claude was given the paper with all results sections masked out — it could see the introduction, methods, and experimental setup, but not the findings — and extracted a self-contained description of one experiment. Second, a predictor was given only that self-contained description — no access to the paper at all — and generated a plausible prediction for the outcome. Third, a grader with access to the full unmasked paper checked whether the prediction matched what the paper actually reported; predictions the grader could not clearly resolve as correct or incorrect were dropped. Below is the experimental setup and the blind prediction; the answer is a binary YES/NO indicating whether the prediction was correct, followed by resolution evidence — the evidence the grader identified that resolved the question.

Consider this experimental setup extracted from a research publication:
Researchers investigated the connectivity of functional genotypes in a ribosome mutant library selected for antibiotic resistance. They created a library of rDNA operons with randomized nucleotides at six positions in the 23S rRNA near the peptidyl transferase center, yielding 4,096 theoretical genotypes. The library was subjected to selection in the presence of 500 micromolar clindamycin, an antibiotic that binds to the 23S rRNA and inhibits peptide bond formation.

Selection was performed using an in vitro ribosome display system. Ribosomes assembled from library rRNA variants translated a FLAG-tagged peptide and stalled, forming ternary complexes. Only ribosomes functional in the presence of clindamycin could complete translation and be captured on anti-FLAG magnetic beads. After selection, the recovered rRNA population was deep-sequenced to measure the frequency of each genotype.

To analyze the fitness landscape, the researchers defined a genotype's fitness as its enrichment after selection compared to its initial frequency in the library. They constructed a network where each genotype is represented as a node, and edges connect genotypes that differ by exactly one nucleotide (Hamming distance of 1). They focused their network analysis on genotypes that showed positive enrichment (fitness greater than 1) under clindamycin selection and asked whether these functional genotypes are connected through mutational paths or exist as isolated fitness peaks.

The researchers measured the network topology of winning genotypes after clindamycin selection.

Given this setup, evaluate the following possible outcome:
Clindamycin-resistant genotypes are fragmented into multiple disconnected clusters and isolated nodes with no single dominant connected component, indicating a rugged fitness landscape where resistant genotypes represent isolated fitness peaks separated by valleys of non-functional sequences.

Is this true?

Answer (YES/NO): NO